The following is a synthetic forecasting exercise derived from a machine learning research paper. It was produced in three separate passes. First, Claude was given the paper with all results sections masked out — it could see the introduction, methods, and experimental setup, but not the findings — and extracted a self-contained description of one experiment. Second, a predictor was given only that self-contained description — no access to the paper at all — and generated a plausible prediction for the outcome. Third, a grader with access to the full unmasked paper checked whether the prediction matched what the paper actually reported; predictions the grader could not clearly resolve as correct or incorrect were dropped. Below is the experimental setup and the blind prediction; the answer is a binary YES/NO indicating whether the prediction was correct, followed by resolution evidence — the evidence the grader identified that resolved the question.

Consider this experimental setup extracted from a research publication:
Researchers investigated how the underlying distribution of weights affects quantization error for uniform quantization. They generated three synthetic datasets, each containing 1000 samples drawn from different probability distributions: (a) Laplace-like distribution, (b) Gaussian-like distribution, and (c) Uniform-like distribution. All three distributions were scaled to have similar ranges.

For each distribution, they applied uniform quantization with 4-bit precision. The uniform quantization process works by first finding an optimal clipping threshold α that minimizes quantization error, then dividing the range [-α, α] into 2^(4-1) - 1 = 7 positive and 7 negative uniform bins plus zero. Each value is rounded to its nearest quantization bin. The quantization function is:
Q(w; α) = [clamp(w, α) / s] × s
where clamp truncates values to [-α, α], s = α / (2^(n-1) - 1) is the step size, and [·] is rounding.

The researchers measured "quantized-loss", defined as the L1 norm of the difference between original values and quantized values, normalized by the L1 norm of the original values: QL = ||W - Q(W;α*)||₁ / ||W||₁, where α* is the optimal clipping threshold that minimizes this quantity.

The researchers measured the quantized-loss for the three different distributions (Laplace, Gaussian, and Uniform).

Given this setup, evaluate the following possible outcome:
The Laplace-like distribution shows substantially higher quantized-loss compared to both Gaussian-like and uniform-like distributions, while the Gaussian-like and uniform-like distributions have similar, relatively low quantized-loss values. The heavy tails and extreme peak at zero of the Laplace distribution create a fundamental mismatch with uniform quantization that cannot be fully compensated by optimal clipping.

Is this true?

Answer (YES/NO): NO